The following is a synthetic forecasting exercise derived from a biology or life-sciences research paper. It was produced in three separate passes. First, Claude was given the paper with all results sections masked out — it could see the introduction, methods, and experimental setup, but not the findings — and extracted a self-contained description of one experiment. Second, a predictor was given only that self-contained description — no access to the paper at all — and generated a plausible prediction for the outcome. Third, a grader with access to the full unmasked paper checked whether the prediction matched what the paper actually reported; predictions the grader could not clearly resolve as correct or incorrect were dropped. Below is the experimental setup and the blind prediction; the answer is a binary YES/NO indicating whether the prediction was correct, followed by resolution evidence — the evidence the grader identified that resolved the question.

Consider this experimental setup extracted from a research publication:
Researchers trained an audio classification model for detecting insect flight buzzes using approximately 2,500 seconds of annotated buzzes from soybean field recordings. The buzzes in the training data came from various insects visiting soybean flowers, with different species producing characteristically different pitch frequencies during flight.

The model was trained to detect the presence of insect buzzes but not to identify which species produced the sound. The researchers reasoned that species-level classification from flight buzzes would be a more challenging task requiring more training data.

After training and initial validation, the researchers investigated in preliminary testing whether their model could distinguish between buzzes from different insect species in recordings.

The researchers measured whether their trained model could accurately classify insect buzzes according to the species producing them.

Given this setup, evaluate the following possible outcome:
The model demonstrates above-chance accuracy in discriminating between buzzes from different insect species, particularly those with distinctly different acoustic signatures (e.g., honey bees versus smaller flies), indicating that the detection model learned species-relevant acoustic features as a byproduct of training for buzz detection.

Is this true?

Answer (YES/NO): NO